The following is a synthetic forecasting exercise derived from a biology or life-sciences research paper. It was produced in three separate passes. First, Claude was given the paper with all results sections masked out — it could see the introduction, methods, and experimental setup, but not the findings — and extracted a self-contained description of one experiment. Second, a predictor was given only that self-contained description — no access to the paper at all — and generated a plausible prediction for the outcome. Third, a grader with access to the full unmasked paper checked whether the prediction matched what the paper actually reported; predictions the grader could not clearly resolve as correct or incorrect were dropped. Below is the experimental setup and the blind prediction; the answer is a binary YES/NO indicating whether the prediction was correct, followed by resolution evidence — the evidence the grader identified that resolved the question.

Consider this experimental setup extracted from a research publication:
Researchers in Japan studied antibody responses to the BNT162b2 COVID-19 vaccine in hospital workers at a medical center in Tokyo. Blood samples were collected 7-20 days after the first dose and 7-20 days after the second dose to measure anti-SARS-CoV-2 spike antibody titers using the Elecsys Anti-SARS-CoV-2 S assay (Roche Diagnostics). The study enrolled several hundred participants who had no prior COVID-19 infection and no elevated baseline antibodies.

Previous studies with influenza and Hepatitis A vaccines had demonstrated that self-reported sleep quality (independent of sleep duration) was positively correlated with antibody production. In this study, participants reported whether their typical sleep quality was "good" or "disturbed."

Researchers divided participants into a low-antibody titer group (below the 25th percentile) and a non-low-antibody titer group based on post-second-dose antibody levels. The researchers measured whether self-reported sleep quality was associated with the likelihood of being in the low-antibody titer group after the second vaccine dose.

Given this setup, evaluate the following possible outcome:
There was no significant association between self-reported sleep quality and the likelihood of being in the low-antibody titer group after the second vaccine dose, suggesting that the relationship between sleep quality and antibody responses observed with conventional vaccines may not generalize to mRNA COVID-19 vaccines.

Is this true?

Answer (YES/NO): YES